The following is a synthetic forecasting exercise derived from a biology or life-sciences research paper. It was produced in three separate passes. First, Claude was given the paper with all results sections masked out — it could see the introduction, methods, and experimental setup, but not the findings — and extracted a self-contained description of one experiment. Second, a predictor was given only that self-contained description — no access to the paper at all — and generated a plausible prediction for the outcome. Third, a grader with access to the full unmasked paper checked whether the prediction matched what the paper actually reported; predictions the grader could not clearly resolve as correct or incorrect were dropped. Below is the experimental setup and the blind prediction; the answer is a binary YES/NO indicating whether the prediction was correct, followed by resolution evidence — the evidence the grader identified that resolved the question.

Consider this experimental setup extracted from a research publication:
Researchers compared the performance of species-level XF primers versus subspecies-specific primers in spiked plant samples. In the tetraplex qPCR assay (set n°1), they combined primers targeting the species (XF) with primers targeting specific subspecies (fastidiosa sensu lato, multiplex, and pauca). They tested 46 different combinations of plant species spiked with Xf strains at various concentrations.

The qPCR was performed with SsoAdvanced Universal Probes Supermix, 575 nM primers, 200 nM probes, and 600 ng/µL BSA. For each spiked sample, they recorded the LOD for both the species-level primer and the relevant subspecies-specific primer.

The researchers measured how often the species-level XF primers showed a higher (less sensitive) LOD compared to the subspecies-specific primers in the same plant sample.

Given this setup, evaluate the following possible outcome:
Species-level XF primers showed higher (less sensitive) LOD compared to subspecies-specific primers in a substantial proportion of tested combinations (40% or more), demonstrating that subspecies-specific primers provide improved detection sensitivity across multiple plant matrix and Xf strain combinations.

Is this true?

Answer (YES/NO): NO